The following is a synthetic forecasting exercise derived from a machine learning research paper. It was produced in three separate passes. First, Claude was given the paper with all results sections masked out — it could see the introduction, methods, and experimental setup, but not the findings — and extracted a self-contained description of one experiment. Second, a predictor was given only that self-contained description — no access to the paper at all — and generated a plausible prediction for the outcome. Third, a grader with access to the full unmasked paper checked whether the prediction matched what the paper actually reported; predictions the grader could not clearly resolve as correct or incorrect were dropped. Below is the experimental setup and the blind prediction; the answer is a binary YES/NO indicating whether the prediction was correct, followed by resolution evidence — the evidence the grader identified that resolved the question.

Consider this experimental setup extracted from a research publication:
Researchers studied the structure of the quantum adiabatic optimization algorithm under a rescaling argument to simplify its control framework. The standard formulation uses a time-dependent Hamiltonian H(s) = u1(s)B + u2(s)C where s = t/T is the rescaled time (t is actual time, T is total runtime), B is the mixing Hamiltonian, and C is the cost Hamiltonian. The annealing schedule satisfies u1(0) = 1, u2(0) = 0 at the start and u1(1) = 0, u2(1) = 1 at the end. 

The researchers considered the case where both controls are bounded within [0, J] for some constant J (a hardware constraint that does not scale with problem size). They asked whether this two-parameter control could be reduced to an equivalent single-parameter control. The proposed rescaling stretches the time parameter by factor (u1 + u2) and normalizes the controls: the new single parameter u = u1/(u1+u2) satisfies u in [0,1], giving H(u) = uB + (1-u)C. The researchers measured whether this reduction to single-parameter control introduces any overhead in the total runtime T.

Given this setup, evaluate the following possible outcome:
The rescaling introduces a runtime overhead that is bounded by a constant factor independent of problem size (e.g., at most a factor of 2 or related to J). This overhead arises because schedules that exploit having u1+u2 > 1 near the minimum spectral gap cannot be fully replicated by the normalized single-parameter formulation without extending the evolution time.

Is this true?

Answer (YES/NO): YES